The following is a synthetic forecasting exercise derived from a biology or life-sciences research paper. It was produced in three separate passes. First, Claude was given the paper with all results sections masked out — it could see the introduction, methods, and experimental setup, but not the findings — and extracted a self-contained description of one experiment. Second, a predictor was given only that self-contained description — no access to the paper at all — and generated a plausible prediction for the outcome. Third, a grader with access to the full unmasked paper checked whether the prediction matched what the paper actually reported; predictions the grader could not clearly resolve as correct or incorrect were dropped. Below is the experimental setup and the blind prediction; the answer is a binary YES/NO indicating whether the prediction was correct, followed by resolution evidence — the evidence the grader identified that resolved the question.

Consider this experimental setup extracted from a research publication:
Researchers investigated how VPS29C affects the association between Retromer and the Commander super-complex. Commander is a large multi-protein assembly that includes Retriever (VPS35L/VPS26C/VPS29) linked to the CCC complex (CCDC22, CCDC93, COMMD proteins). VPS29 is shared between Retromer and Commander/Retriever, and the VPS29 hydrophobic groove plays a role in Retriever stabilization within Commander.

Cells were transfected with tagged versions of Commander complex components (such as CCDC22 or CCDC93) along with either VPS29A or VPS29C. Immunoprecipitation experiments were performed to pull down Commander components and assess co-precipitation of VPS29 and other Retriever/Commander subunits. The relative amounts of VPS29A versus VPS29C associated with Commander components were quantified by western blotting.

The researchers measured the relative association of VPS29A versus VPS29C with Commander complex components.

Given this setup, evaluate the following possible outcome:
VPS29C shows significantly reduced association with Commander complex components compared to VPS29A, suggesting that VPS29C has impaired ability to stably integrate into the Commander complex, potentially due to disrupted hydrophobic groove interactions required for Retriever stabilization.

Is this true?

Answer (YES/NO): YES